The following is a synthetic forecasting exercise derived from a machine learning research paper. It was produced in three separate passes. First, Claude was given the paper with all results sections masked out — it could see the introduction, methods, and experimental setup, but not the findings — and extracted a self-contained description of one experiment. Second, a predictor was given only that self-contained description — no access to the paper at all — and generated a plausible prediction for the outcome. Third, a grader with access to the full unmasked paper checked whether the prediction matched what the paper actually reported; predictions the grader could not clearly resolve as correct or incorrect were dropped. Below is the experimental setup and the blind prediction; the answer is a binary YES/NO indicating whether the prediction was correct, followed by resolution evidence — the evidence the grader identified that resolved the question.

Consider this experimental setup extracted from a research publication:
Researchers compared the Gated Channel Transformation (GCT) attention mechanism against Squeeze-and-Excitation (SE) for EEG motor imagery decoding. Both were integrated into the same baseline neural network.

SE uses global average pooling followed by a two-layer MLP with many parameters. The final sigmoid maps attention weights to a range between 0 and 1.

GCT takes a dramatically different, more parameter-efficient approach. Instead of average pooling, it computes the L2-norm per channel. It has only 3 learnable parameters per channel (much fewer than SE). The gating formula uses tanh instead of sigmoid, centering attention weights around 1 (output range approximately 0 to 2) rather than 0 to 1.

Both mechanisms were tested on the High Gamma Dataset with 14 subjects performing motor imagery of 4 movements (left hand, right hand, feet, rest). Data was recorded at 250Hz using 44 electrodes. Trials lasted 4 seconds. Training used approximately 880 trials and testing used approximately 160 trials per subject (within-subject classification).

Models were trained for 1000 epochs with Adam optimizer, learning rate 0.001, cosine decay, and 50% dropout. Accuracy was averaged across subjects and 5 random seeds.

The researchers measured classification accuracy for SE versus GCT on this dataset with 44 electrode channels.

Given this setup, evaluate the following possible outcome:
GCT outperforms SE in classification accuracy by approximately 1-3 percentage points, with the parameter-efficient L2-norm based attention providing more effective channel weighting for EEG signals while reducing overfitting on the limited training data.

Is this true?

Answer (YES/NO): NO